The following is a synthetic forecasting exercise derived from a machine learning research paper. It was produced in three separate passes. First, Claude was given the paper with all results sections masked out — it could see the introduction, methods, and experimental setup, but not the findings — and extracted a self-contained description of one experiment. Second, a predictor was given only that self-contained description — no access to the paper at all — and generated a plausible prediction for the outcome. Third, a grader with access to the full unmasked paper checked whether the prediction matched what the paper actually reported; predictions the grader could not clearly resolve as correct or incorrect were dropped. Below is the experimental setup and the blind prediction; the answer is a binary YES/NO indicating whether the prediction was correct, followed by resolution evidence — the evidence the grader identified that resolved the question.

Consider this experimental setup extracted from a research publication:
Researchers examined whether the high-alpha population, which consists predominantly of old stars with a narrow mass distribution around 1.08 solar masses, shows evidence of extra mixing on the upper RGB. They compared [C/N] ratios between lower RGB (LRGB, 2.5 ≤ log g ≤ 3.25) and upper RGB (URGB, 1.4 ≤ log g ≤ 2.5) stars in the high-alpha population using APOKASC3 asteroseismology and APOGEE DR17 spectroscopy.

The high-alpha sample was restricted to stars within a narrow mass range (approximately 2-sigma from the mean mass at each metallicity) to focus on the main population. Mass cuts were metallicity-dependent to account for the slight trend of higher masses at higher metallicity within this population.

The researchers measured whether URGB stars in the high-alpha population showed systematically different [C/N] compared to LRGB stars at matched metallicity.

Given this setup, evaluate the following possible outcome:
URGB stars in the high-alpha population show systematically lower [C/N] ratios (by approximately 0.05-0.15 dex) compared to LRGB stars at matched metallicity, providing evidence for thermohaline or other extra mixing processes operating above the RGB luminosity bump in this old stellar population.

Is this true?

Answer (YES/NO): NO